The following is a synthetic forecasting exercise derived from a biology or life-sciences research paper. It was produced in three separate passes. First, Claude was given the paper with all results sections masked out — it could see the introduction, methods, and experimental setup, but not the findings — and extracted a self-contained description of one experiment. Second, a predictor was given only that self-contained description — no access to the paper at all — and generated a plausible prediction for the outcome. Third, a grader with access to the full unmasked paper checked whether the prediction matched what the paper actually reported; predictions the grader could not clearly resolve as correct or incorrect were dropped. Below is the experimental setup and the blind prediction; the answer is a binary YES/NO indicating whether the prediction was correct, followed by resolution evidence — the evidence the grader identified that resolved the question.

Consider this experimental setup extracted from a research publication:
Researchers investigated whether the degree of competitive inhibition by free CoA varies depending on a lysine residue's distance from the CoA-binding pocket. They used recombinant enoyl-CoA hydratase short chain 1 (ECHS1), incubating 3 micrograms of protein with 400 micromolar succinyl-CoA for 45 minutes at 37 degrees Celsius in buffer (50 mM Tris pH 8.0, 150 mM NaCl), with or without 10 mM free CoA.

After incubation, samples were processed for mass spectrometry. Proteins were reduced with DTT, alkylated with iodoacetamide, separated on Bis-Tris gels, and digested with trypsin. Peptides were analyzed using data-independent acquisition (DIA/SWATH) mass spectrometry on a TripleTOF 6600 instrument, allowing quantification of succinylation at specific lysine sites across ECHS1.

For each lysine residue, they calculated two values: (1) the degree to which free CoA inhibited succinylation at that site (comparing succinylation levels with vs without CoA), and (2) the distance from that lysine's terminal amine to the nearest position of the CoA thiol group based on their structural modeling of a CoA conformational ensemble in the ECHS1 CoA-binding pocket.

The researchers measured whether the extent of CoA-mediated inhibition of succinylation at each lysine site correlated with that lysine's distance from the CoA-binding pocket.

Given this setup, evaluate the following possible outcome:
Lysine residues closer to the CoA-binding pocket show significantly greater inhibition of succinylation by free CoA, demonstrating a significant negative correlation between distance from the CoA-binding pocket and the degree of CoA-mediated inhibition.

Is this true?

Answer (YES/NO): YES